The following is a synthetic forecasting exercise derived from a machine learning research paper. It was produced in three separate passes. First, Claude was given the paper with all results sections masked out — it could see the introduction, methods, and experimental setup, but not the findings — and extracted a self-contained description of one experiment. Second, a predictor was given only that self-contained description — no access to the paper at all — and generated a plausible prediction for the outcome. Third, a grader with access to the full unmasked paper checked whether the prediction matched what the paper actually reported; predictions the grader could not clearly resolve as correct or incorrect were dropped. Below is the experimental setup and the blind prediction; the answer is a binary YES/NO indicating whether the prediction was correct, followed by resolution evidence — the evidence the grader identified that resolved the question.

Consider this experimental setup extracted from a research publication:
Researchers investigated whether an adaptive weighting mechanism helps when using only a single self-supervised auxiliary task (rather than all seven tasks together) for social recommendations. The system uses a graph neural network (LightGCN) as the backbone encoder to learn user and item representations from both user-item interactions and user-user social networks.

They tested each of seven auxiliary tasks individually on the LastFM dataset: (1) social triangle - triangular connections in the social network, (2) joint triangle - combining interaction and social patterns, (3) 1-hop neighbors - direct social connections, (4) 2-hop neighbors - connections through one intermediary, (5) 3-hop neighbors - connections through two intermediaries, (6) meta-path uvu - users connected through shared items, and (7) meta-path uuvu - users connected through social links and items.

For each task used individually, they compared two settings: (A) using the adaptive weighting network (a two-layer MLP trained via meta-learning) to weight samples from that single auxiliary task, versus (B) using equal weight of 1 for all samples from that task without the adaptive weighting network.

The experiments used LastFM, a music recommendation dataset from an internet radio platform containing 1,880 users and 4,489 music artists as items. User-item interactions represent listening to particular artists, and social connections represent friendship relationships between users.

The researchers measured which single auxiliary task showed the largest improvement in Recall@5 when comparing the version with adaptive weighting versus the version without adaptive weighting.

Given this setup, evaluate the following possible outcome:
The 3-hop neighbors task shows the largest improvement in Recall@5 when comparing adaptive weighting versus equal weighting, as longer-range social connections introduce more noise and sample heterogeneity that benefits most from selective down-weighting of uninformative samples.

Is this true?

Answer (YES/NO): YES